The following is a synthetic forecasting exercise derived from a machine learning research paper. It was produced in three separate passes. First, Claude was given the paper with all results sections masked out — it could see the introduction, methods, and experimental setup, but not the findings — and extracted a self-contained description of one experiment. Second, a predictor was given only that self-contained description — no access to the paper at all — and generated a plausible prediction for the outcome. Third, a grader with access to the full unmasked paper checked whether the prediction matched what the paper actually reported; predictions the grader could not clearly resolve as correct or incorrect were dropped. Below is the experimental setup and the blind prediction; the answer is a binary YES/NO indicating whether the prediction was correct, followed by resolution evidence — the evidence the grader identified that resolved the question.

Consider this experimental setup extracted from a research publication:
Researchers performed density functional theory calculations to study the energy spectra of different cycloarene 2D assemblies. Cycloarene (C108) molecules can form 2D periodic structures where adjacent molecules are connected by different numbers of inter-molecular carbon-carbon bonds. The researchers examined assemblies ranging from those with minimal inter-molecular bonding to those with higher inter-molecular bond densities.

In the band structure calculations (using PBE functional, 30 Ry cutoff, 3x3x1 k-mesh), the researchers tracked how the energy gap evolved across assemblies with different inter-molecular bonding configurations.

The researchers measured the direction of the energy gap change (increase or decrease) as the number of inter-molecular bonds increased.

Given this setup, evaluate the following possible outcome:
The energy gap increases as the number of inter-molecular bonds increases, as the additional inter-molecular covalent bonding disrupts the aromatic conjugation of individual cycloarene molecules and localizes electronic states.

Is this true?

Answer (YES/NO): NO